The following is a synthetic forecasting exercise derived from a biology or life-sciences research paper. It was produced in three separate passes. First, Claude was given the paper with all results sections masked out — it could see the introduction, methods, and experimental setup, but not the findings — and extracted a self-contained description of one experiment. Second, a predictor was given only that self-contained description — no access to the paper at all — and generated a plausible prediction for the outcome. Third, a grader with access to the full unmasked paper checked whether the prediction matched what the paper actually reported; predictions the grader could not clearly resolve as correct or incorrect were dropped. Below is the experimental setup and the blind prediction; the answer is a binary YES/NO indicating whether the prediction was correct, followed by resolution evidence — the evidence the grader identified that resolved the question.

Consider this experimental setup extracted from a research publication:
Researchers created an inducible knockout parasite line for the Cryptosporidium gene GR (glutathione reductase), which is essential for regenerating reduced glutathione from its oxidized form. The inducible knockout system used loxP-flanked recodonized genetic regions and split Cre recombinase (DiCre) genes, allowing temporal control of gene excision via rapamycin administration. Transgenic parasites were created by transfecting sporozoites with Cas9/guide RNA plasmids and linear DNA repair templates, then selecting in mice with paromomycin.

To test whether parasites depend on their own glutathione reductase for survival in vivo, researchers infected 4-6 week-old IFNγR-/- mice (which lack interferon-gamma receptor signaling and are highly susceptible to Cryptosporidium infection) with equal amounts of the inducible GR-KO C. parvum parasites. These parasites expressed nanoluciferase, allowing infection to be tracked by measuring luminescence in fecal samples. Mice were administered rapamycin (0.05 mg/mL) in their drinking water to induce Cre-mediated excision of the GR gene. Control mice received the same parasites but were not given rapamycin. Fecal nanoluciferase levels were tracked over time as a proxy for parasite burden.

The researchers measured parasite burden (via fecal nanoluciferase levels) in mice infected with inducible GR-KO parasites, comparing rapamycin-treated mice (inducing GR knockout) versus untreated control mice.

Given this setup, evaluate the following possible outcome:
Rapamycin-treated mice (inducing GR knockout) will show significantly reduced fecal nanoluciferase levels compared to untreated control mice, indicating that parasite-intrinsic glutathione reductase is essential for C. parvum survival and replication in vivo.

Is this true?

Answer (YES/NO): YES